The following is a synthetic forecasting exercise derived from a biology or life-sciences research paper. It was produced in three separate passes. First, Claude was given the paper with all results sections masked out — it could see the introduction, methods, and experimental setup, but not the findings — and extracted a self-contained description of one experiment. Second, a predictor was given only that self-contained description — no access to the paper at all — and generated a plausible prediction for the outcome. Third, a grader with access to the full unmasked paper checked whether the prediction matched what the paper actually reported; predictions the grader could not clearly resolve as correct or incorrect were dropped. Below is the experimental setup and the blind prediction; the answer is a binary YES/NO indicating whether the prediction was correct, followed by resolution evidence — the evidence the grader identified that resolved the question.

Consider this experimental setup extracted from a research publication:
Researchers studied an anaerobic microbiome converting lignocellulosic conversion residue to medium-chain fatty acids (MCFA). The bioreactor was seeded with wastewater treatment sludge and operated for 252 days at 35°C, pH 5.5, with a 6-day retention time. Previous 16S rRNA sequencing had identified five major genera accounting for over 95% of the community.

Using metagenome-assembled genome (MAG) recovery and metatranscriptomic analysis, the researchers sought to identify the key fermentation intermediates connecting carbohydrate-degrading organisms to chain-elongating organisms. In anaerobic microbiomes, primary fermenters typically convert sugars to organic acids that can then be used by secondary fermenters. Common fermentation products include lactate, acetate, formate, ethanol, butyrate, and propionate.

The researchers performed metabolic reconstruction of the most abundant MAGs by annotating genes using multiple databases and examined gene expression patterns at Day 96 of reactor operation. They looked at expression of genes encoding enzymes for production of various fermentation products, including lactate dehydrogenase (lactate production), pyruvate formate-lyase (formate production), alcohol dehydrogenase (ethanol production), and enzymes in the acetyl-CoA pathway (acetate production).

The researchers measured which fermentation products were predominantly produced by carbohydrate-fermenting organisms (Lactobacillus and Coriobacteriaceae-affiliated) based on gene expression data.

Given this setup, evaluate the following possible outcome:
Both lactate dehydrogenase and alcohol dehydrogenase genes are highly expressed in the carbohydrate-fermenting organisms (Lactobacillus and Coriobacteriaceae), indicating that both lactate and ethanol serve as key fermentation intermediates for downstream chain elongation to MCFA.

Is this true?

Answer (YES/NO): NO